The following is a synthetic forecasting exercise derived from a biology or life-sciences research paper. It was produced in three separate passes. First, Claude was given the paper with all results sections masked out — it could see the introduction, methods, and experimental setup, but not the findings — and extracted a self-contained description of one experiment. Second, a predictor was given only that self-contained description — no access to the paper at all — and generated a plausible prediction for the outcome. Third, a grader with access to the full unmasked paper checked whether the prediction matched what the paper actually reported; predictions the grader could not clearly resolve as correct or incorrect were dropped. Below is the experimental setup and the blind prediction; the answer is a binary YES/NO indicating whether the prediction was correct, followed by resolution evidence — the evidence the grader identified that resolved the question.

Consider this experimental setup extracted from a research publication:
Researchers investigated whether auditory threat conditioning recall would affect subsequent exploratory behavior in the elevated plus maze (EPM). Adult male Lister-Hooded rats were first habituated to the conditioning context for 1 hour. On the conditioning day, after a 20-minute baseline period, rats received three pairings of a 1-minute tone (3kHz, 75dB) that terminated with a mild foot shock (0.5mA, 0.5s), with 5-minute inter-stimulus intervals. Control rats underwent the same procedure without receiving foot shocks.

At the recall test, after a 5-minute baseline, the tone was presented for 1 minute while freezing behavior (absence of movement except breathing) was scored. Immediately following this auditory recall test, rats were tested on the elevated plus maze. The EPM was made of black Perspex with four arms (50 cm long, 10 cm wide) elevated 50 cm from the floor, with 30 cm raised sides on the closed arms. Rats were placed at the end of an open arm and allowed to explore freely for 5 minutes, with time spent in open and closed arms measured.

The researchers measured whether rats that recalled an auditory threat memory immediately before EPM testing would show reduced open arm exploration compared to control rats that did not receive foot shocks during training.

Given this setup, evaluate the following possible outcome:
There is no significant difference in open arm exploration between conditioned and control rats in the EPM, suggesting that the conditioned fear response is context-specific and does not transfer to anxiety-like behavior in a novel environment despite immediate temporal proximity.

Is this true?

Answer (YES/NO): YES